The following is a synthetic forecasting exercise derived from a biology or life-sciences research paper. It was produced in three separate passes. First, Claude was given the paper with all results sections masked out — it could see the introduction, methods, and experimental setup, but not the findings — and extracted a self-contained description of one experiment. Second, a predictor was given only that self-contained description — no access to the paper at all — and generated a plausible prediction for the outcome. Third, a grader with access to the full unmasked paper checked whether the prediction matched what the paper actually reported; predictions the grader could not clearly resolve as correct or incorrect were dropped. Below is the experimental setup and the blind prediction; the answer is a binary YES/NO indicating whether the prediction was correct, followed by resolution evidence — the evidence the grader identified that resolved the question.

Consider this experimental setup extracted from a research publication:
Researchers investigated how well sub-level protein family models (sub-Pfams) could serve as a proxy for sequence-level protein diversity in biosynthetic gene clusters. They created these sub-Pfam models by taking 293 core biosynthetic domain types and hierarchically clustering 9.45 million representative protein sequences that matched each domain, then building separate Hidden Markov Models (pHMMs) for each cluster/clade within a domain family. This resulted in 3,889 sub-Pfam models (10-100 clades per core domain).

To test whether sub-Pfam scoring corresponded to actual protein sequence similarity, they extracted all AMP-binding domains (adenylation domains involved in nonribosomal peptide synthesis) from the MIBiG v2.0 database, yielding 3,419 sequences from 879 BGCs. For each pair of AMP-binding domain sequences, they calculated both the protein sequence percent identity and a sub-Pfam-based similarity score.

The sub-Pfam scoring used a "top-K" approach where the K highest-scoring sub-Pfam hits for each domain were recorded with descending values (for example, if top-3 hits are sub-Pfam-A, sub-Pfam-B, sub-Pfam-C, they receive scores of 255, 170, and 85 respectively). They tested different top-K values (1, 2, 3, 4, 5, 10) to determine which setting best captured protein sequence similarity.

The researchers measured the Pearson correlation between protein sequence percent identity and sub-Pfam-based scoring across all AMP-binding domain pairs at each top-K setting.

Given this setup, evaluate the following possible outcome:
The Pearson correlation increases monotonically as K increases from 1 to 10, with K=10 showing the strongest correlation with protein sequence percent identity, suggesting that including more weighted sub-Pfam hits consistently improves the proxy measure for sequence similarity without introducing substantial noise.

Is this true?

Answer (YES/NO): NO